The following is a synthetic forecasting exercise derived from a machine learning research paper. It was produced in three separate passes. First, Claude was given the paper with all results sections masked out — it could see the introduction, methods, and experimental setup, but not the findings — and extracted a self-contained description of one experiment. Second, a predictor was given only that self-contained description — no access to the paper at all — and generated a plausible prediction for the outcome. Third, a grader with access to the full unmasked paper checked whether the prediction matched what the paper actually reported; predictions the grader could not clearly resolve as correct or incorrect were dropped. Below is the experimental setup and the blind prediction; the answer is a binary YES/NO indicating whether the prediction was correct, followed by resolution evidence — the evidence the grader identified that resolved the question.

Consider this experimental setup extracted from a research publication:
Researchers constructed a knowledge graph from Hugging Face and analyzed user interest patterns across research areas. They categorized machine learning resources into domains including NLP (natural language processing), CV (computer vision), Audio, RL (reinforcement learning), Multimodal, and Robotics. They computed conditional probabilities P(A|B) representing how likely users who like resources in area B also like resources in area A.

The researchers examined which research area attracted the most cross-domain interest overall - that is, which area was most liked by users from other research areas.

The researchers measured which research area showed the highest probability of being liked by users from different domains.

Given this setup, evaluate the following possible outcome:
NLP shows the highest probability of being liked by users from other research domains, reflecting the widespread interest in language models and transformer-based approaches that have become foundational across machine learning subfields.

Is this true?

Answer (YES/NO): YES